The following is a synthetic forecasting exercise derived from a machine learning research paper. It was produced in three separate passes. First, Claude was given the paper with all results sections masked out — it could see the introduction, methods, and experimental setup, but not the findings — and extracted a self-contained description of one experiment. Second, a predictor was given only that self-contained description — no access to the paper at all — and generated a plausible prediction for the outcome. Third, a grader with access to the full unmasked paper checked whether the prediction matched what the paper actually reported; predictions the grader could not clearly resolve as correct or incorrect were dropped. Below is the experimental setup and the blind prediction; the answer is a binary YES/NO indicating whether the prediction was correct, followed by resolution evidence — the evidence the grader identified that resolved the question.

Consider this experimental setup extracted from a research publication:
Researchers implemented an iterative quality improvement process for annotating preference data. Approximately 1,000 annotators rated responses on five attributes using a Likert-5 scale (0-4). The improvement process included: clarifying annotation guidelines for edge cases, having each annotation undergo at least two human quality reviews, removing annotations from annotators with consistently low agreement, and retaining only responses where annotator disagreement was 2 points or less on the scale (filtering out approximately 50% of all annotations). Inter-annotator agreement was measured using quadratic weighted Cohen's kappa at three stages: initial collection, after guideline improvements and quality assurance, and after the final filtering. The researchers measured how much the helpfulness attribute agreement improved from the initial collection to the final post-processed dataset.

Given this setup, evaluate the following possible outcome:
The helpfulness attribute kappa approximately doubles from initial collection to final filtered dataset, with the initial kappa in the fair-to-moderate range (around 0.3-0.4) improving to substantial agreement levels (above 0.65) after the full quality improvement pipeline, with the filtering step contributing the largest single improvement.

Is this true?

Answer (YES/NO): NO